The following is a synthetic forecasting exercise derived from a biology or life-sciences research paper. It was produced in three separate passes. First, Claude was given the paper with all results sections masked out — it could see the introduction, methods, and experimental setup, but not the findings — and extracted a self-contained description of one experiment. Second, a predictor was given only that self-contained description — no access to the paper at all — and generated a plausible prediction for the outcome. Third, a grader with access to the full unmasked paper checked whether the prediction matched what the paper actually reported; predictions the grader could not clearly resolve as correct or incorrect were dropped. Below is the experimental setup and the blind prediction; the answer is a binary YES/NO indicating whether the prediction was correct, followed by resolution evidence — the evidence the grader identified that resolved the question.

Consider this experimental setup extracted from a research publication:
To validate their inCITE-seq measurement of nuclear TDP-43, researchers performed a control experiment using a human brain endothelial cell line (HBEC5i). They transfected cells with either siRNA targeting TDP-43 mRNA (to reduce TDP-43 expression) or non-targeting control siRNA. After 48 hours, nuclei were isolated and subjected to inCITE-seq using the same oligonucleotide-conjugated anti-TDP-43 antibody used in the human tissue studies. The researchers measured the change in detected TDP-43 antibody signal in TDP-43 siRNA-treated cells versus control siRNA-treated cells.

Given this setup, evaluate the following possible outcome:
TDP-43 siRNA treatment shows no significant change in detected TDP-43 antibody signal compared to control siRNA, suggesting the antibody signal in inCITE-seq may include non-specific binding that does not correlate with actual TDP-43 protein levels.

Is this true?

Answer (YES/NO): NO